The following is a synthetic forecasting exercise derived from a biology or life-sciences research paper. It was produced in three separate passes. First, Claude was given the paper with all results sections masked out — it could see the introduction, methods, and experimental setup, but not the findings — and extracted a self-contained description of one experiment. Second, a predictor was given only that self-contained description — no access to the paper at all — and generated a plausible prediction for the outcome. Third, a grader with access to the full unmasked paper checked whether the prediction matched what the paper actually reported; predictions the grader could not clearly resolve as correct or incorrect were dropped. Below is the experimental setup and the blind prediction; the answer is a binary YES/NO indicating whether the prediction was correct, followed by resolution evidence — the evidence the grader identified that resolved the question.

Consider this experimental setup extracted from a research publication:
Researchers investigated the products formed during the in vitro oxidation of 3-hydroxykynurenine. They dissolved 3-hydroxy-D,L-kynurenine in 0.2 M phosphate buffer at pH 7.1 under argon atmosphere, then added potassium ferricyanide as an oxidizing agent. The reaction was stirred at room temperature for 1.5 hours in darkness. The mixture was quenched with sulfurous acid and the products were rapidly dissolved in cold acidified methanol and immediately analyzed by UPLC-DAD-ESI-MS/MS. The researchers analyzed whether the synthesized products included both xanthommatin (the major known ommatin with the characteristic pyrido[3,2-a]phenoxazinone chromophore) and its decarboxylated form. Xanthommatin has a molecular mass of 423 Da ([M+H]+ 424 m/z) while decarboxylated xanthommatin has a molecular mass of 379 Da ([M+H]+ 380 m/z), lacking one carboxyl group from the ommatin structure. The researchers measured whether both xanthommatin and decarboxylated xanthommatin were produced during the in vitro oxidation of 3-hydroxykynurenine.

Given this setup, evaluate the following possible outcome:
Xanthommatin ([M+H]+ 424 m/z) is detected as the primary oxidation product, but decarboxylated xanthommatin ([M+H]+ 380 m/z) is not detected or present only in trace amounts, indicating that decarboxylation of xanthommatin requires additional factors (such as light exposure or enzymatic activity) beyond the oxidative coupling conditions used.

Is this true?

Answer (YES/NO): NO